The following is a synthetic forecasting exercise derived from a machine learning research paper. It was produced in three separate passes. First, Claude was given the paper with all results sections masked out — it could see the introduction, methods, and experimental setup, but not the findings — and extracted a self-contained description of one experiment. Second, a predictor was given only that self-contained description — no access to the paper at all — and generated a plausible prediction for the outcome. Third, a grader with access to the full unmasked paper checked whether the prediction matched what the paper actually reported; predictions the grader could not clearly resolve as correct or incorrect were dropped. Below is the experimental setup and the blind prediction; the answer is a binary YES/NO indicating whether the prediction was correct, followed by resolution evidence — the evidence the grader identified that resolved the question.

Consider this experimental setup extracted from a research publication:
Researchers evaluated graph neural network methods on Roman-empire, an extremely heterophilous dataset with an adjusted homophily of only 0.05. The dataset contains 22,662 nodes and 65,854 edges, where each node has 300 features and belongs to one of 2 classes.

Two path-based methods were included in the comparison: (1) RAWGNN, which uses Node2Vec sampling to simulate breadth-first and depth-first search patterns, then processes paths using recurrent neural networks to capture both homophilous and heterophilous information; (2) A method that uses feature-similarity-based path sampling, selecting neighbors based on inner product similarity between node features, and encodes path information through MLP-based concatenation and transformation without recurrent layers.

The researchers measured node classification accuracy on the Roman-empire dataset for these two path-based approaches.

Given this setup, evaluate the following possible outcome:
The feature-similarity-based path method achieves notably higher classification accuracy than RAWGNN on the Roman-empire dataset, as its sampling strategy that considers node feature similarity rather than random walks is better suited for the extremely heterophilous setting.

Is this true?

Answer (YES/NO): NO